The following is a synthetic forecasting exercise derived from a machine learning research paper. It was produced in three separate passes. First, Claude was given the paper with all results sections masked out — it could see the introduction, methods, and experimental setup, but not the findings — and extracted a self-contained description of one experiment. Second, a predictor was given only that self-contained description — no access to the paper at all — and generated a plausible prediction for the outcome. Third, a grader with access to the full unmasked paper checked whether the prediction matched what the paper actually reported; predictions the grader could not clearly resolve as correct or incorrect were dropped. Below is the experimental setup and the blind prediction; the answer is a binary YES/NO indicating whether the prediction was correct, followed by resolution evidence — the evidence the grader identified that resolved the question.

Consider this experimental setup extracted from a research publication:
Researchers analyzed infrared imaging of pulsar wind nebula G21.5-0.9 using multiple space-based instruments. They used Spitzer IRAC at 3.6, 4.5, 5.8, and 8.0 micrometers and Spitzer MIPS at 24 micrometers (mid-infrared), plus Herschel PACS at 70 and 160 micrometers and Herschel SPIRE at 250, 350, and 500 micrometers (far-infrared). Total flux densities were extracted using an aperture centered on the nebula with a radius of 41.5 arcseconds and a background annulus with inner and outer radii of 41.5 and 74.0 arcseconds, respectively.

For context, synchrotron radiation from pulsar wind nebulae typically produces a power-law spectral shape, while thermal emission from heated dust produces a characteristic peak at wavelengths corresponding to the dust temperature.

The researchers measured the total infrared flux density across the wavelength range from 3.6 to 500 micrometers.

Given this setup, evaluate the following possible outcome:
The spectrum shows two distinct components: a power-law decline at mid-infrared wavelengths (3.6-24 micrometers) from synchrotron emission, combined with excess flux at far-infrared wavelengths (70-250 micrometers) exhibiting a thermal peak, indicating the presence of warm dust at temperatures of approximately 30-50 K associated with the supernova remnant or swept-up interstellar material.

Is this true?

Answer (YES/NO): NO